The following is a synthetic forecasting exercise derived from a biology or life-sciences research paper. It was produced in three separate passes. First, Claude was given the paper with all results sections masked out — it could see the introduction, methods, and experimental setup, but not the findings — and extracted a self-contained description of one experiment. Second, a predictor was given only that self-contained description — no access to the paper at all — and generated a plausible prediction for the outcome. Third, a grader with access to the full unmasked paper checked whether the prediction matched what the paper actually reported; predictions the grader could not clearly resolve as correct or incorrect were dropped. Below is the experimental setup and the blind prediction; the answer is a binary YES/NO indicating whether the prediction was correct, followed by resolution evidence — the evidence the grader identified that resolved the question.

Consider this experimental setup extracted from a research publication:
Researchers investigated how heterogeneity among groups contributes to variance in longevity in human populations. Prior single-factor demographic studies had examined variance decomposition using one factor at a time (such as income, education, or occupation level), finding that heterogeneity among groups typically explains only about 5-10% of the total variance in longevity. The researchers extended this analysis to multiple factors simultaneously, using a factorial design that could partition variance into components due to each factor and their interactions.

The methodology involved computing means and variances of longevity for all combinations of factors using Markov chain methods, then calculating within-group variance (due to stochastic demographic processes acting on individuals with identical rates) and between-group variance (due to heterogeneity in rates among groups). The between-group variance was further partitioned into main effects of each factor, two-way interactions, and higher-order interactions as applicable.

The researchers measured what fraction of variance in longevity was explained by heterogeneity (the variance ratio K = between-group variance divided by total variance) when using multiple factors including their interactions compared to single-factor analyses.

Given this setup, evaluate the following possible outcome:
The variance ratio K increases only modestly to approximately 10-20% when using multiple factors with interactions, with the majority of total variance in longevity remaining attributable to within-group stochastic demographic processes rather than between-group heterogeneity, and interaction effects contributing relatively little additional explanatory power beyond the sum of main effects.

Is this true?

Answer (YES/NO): NO